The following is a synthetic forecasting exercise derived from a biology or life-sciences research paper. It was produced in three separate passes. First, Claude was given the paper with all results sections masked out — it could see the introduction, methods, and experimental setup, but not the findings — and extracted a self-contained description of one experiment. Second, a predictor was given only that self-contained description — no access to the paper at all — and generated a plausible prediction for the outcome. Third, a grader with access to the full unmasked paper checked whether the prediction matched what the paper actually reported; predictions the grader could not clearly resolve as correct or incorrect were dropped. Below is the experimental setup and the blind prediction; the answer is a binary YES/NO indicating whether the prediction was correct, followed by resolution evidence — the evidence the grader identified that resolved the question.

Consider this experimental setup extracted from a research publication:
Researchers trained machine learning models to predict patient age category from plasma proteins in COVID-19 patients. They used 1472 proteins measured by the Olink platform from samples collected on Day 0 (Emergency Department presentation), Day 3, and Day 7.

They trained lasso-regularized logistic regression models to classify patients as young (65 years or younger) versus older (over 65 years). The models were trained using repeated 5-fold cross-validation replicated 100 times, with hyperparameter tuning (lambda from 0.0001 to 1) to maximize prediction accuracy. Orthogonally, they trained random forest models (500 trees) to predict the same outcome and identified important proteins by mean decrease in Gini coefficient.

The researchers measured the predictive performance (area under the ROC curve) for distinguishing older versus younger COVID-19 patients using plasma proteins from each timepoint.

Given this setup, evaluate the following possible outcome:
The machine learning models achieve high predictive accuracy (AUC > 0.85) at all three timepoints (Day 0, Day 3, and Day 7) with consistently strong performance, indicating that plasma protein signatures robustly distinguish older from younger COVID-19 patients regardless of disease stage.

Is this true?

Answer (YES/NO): NO